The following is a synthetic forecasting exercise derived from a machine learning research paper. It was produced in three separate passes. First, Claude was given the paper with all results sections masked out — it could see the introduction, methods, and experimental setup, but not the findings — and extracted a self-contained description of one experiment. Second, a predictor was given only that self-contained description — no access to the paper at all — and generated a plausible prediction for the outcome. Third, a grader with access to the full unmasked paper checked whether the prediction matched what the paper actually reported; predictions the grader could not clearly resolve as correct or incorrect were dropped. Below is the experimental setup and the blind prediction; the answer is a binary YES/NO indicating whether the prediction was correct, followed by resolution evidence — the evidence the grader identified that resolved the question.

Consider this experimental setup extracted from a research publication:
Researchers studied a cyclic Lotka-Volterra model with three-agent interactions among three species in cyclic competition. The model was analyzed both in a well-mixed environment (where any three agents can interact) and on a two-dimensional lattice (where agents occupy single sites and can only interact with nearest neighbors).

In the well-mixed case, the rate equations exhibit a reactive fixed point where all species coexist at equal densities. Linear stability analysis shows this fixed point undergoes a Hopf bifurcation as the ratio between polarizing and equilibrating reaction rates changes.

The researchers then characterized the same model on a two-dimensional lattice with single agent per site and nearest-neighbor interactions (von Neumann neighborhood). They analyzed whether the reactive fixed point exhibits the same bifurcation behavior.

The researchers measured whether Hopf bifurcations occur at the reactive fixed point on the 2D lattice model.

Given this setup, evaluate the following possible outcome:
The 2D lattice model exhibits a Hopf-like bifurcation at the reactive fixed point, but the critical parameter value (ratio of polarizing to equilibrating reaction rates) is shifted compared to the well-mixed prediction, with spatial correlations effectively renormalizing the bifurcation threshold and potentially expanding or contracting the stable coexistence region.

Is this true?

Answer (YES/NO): NO